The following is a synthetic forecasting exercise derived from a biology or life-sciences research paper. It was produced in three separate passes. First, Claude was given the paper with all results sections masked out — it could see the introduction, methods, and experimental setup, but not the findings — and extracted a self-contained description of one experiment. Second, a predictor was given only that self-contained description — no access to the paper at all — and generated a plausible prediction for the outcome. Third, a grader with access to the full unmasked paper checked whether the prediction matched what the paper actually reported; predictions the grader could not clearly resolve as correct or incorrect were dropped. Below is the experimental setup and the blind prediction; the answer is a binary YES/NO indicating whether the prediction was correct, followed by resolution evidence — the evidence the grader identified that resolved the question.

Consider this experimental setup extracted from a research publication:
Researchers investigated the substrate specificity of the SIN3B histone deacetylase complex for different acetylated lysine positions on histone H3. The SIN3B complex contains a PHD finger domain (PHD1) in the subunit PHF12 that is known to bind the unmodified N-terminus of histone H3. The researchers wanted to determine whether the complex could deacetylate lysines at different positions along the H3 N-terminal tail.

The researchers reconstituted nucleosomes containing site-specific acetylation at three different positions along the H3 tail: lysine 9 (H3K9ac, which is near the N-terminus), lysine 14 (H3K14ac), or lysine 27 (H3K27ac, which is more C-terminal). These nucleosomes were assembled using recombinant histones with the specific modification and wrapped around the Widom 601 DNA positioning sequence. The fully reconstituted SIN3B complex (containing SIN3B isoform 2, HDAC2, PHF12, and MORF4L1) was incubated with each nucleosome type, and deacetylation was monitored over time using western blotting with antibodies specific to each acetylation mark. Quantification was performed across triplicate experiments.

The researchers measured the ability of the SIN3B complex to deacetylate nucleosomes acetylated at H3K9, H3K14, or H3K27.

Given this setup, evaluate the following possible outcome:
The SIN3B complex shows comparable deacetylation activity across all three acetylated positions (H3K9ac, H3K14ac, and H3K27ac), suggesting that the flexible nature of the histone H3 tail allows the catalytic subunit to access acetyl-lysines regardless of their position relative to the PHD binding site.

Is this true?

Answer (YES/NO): NO